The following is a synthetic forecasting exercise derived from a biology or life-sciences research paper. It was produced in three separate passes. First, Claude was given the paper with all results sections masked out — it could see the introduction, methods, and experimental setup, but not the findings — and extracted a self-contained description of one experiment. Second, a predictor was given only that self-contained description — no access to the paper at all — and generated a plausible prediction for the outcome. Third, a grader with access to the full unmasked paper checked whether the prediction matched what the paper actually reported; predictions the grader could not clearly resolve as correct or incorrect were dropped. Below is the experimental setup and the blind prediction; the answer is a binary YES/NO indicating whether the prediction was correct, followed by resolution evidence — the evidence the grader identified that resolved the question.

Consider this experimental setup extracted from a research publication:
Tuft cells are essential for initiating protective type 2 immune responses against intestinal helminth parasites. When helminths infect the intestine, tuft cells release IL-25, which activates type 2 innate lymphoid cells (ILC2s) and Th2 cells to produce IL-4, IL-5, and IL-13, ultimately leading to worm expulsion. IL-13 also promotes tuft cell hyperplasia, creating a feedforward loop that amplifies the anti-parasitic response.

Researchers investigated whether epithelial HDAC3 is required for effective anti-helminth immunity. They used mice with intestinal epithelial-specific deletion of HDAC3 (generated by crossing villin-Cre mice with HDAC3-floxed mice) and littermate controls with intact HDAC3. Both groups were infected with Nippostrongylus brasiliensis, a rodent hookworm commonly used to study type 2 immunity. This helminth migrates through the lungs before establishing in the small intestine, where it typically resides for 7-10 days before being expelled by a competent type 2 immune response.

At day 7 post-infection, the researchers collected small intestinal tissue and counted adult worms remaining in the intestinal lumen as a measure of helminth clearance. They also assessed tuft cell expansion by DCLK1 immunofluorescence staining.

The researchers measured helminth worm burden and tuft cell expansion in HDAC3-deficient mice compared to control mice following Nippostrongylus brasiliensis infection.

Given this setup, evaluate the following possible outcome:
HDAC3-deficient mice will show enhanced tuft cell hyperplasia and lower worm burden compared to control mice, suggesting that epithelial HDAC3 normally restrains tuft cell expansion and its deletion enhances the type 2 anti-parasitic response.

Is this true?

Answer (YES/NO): NO